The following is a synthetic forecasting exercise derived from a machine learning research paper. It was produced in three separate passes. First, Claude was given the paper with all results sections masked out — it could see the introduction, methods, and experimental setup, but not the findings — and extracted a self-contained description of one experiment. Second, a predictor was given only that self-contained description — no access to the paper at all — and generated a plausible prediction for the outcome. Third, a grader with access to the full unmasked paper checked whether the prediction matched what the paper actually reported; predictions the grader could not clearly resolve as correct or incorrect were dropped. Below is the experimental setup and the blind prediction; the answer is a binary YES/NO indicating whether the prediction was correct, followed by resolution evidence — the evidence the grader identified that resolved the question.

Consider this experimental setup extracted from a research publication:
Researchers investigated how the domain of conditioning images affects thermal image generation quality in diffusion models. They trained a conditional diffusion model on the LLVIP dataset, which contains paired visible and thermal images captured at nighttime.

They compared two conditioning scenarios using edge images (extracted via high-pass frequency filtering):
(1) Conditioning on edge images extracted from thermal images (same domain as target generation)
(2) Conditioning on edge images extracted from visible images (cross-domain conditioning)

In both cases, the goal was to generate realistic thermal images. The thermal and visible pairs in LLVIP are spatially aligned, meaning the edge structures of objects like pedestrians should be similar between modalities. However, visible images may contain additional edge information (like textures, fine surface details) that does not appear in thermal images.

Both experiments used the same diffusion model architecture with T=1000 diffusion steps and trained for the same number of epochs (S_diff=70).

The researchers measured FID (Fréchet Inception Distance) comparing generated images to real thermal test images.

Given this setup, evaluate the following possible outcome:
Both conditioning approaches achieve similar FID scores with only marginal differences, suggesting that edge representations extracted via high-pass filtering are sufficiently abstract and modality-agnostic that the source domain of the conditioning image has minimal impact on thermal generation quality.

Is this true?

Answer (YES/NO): NO